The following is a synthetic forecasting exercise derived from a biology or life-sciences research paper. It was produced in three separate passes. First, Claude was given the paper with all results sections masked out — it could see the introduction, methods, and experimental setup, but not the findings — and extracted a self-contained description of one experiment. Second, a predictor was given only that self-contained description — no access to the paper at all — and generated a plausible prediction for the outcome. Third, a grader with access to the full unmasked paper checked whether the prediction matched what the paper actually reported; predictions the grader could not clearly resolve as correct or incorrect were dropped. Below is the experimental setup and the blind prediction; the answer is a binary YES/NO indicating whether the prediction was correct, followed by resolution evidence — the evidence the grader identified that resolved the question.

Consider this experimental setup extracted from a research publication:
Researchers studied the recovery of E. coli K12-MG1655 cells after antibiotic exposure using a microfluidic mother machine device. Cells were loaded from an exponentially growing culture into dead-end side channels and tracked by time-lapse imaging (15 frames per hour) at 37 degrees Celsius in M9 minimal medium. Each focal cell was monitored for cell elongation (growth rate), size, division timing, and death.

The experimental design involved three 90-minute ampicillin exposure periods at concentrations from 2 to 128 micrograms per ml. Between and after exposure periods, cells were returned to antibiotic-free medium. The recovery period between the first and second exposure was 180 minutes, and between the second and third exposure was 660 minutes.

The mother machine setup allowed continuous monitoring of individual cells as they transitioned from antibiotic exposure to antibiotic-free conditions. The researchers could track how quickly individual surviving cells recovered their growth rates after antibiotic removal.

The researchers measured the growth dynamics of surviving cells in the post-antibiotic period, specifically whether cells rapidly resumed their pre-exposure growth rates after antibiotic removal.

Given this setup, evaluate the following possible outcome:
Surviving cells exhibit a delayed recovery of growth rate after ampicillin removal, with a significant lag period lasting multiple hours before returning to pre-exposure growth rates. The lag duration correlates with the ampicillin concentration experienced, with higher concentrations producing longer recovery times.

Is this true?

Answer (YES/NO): NO